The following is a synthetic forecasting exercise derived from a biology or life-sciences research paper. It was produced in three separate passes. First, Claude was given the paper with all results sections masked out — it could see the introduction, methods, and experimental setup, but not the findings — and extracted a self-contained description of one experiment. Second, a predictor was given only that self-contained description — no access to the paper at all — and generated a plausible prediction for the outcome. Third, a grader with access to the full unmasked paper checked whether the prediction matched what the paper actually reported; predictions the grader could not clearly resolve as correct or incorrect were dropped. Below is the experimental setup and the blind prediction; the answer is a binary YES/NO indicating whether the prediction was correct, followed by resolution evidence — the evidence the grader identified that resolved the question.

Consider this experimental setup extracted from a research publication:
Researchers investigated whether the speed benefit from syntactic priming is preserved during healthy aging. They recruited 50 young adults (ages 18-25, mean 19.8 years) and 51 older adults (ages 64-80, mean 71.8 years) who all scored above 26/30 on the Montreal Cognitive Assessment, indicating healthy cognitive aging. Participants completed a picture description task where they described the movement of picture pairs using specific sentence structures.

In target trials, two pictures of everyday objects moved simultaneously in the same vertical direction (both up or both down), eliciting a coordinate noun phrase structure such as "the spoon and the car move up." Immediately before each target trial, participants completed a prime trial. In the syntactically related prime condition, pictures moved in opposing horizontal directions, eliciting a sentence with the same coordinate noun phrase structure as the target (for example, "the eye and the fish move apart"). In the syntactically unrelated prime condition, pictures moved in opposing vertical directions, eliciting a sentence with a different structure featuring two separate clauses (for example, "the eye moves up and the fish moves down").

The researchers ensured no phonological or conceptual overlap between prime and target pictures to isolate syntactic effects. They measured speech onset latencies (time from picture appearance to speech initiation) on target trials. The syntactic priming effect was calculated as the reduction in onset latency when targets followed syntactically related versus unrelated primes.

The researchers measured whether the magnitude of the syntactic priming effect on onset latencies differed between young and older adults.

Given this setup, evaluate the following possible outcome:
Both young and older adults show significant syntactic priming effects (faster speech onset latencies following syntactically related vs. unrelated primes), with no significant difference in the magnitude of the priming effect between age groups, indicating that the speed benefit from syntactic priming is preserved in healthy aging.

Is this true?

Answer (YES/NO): YES